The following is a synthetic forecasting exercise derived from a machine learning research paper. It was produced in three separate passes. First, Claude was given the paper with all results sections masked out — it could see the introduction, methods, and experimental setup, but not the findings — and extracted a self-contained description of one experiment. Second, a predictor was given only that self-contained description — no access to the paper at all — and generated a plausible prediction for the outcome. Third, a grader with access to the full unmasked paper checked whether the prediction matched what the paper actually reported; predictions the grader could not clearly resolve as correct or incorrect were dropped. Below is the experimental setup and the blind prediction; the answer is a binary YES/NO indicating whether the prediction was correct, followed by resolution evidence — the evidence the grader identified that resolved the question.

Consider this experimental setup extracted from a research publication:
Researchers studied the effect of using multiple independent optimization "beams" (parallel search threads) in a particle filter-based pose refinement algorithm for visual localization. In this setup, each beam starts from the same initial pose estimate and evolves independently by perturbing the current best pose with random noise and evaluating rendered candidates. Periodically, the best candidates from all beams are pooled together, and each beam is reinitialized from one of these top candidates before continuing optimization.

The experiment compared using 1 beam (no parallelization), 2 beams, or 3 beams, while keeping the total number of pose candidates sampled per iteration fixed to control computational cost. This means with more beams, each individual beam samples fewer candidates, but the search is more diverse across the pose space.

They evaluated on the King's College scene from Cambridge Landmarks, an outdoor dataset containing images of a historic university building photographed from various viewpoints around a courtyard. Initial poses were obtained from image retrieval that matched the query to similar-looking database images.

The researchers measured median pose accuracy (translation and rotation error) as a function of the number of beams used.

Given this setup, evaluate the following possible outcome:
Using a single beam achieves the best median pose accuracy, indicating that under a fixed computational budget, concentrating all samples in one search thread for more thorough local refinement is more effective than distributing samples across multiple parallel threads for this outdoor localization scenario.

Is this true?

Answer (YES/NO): NO